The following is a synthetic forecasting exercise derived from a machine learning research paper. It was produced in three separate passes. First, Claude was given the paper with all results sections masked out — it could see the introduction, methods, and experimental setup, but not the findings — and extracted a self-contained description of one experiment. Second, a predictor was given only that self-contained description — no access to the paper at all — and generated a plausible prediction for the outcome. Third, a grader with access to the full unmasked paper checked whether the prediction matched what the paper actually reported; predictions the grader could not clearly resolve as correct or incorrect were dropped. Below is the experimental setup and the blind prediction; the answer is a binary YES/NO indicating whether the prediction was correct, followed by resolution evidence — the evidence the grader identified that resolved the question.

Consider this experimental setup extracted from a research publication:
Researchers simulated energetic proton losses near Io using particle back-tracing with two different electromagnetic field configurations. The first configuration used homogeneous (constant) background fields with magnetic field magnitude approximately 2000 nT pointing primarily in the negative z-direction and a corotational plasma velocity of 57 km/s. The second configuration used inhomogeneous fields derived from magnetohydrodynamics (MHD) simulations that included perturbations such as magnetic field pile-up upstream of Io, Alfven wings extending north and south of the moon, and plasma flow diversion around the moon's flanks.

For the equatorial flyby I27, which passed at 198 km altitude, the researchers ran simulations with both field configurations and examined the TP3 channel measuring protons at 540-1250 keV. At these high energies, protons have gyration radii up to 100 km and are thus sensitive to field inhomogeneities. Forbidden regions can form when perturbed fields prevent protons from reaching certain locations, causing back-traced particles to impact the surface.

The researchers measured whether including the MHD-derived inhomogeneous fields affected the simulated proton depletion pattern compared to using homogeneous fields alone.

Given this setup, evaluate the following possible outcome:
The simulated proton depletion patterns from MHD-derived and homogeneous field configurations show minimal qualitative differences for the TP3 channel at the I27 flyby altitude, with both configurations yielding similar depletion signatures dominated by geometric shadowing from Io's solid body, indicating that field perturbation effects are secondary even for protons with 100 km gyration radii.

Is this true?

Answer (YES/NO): NO